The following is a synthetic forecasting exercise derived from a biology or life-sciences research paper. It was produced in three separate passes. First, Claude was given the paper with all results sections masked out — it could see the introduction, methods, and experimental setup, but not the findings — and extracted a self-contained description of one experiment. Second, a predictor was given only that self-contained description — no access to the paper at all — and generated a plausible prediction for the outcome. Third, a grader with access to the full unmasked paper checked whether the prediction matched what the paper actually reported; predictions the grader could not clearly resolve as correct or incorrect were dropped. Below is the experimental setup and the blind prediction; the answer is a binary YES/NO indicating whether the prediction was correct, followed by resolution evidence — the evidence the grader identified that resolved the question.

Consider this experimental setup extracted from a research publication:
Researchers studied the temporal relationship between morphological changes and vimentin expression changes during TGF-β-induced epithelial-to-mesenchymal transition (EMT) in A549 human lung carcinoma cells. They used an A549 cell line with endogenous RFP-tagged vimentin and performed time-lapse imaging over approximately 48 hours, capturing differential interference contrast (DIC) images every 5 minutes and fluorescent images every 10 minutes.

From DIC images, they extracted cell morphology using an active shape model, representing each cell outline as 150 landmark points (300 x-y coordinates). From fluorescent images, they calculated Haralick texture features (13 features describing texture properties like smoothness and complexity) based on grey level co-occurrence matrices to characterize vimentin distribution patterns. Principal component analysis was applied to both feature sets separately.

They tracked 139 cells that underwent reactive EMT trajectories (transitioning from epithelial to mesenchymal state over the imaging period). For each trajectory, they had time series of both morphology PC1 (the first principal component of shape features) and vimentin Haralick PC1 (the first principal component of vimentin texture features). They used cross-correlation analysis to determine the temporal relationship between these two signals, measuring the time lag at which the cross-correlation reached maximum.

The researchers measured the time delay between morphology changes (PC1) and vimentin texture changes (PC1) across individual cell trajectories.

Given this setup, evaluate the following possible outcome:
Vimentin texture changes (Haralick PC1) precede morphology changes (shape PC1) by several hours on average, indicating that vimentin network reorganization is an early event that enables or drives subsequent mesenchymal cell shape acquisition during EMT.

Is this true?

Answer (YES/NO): NO